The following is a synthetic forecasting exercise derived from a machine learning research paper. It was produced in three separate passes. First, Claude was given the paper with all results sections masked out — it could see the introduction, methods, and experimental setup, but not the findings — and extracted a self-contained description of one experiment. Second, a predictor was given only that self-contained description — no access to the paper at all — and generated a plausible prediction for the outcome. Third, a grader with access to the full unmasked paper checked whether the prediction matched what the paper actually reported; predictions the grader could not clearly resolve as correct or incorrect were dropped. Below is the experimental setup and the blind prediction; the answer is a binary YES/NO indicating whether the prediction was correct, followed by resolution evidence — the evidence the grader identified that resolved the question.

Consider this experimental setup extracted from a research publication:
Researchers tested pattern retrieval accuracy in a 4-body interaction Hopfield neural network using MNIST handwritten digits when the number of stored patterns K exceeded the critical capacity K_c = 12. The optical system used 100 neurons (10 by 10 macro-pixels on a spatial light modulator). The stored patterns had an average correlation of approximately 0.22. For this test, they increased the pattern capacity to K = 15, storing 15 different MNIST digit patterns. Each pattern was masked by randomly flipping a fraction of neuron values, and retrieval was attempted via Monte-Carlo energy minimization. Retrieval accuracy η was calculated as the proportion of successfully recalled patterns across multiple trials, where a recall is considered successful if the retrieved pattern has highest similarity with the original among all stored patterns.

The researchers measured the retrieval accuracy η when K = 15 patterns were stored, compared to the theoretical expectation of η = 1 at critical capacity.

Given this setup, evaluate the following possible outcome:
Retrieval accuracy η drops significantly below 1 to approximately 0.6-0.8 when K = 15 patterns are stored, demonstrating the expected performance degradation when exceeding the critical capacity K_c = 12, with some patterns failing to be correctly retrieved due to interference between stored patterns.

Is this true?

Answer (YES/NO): NO